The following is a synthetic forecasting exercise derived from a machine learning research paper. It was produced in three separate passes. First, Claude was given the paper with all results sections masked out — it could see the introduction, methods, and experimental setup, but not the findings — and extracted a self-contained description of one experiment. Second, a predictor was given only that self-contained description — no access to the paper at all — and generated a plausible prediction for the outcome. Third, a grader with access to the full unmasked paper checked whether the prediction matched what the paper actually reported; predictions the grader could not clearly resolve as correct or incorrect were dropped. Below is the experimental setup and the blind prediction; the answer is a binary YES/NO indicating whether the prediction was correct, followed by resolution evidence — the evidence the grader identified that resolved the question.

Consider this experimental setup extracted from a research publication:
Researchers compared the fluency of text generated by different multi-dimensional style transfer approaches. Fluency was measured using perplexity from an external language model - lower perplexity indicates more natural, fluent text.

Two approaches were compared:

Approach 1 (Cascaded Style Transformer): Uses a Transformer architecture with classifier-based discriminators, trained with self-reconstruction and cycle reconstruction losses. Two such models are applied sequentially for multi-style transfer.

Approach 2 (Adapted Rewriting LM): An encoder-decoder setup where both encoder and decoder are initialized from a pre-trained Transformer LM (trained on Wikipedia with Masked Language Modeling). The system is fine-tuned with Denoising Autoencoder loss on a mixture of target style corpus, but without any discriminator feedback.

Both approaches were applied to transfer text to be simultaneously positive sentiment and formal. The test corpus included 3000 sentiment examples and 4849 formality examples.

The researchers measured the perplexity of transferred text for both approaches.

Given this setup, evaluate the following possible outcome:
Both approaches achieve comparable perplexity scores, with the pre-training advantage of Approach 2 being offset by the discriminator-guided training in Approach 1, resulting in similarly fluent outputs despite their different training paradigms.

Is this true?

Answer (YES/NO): NO